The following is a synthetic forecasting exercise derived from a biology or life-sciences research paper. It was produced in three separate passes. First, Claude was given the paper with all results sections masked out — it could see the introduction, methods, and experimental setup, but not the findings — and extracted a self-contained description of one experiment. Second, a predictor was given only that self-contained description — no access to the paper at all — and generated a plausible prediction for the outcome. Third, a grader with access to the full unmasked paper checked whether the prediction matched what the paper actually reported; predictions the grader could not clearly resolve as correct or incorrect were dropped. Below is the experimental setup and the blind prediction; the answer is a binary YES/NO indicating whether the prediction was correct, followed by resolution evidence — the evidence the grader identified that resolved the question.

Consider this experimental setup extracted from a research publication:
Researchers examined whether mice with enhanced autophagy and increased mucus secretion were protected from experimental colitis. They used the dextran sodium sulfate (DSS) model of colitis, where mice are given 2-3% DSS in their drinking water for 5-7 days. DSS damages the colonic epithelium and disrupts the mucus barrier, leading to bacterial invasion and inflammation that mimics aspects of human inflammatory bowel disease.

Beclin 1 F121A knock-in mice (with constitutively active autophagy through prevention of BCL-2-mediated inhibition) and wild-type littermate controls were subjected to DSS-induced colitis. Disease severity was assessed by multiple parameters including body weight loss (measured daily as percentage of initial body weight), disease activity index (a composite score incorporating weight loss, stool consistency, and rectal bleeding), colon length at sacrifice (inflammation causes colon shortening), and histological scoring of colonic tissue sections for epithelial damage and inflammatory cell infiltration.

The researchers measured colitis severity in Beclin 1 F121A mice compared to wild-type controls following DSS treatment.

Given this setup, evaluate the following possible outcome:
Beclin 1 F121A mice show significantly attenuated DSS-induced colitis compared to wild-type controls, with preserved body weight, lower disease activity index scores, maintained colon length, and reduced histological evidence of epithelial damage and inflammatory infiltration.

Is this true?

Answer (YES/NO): YES